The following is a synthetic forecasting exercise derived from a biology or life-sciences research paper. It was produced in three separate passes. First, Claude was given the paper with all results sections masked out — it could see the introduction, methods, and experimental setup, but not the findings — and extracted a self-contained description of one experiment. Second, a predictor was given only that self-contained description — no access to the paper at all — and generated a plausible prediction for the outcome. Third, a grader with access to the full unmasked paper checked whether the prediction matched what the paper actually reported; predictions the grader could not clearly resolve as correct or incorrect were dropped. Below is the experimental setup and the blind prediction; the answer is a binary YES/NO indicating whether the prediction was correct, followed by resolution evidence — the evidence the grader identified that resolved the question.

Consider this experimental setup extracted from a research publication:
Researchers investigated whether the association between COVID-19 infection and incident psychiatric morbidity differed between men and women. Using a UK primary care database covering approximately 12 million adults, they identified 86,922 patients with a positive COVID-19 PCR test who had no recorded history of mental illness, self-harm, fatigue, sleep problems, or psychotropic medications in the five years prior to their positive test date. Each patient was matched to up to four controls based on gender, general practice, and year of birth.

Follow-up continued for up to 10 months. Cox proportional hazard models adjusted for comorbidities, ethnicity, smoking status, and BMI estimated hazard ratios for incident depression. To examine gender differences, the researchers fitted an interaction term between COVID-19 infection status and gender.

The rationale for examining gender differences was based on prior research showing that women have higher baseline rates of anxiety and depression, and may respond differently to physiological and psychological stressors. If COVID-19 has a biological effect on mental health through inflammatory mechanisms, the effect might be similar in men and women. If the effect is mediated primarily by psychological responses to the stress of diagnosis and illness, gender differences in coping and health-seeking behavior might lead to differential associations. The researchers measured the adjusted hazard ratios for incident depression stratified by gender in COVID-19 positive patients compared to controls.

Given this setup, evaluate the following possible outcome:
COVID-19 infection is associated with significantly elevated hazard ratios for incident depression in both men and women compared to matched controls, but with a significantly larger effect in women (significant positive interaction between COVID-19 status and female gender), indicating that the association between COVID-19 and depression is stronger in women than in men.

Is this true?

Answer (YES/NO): NO